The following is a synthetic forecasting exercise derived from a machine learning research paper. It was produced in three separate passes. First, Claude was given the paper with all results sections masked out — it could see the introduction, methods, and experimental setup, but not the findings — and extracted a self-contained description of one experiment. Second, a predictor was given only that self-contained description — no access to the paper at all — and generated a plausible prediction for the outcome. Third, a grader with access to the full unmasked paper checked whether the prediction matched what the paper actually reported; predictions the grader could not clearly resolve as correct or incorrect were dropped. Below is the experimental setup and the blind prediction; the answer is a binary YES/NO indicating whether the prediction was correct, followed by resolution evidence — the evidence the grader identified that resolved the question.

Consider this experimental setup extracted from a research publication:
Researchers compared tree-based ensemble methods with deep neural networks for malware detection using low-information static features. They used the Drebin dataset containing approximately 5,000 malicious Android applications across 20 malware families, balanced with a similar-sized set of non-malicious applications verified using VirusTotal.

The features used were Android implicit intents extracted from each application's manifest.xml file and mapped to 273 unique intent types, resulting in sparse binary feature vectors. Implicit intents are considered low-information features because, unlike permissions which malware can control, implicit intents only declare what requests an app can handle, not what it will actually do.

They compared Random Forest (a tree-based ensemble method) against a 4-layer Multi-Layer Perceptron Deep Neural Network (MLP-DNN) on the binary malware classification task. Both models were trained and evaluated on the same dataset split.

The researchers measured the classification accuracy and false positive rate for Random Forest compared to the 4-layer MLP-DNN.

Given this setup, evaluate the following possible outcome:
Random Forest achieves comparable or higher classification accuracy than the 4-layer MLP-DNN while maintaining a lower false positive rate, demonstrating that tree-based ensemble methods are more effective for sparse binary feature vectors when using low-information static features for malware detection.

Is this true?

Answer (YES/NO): YES